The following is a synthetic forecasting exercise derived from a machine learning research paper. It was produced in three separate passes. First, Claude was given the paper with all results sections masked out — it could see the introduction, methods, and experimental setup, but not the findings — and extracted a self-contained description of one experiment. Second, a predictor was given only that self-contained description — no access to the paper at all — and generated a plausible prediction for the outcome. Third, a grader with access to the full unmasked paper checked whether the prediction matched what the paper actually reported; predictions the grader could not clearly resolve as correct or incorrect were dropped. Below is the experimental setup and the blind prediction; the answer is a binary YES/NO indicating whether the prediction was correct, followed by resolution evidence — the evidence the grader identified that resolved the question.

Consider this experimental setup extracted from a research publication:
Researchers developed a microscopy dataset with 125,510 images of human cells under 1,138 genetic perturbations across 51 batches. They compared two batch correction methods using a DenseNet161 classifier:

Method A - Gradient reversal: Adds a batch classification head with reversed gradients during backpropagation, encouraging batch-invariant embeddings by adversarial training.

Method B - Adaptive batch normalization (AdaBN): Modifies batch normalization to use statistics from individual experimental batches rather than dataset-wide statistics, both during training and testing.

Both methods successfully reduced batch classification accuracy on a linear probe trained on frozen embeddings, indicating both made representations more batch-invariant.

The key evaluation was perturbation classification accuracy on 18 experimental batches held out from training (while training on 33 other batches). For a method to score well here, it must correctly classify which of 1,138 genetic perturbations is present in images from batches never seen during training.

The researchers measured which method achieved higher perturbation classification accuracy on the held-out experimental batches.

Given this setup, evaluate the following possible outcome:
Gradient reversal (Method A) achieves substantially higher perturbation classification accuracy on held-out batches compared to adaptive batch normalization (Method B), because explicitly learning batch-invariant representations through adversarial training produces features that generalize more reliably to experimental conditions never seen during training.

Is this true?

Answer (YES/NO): NO